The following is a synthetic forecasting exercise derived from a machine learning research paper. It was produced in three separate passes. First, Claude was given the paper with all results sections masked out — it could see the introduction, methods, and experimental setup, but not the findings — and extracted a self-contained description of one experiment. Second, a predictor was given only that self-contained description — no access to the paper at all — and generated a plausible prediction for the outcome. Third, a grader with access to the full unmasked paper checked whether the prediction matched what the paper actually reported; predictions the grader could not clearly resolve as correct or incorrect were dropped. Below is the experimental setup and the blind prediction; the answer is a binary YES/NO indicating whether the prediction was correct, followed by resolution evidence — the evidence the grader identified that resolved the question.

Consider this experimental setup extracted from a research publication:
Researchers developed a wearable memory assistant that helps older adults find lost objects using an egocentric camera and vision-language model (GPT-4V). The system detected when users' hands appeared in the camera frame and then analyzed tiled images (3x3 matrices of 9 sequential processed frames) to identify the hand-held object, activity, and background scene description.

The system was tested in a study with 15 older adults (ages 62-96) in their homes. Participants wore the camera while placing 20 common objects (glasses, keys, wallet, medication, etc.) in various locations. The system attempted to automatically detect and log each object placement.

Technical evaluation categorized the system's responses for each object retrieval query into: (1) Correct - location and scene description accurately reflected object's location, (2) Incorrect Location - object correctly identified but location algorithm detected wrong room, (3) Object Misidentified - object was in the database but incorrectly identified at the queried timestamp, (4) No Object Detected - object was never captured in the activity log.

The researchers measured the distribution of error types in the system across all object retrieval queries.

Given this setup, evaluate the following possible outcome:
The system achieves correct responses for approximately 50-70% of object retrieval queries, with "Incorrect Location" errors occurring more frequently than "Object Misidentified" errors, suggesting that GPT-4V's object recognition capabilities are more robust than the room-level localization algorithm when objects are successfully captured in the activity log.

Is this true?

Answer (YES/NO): NO